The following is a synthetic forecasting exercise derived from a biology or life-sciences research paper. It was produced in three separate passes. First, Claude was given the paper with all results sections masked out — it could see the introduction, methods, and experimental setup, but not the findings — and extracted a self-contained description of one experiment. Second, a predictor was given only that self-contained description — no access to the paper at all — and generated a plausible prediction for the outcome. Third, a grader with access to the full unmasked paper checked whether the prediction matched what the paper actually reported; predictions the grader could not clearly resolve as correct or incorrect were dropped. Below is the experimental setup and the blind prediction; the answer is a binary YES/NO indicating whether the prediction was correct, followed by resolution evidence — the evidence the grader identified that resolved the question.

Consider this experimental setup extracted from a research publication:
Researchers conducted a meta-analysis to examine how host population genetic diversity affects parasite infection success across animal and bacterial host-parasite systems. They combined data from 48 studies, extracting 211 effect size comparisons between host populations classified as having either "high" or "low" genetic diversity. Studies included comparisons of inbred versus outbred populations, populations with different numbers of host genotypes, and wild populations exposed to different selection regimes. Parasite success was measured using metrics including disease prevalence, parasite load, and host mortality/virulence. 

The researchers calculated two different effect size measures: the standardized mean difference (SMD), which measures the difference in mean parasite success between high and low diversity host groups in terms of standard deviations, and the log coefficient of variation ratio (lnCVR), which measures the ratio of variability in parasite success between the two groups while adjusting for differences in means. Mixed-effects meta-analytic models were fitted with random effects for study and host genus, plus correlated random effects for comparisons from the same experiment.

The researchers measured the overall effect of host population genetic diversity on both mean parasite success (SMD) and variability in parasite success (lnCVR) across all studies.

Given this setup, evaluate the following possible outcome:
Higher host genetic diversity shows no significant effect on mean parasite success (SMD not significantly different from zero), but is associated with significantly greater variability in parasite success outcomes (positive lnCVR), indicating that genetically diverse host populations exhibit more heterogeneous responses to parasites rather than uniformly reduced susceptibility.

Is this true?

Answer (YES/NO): NO